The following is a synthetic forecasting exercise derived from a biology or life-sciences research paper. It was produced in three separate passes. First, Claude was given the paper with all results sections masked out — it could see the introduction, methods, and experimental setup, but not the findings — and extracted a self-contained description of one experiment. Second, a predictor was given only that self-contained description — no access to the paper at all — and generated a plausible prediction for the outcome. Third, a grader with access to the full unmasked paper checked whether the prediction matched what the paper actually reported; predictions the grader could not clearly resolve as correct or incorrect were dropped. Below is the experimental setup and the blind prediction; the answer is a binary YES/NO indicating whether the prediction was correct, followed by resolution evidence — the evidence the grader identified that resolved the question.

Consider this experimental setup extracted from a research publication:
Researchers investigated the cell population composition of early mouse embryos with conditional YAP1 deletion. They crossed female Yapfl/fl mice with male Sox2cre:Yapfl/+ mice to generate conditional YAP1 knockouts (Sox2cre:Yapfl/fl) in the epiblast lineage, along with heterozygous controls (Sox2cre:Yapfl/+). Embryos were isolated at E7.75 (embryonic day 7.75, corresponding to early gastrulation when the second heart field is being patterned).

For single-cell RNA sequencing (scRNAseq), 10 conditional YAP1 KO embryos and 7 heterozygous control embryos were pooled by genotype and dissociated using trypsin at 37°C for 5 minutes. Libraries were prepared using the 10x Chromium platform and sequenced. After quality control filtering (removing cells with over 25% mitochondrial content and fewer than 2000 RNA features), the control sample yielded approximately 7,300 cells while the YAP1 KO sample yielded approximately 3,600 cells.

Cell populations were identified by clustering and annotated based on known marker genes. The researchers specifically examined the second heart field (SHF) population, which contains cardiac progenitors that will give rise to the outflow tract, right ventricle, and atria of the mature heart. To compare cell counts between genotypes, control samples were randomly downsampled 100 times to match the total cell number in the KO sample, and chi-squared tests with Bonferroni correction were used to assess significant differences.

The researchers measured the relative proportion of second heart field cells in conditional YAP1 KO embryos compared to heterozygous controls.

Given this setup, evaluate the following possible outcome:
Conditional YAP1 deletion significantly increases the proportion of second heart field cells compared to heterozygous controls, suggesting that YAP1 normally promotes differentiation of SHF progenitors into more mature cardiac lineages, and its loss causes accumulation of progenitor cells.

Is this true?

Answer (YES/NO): NO